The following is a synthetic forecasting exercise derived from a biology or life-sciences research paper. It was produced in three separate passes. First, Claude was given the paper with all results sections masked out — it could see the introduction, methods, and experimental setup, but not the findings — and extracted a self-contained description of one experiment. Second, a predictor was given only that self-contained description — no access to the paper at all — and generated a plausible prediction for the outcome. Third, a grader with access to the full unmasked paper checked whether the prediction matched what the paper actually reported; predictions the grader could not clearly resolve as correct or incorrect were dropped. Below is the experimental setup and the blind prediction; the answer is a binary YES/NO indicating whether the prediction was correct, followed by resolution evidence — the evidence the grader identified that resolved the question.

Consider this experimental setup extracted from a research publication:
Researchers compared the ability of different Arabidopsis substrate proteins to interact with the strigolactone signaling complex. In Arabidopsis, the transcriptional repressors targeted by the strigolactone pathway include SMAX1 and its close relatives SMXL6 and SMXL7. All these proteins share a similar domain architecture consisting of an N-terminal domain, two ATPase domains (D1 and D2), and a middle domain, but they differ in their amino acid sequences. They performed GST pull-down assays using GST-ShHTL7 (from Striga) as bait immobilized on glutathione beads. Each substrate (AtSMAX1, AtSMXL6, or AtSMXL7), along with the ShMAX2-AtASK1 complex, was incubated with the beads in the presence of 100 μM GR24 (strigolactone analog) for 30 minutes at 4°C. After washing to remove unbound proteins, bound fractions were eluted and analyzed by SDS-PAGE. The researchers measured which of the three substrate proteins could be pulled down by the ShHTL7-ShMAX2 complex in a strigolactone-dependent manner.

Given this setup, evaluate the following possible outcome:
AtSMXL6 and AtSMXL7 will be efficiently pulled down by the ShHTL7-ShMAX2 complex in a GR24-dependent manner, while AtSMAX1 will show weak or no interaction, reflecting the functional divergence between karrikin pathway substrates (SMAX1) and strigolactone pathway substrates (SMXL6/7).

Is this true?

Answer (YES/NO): NO